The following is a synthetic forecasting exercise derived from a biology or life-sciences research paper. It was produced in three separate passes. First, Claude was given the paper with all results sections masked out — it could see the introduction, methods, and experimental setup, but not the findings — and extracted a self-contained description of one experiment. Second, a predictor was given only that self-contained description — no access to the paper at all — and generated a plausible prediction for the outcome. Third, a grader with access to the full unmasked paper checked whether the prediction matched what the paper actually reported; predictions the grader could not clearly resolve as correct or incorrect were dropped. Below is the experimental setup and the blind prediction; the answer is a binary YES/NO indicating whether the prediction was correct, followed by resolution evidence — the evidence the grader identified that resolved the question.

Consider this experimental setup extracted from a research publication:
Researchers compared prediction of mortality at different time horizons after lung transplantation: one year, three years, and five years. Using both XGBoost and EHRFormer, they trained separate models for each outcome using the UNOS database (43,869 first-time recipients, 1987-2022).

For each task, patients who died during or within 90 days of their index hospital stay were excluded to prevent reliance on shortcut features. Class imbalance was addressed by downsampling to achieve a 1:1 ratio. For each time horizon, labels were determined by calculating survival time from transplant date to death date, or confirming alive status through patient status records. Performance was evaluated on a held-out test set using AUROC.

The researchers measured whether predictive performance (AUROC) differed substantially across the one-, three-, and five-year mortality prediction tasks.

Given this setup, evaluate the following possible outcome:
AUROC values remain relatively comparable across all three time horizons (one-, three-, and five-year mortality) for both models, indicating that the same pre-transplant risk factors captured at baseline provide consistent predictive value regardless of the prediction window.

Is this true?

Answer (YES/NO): YES